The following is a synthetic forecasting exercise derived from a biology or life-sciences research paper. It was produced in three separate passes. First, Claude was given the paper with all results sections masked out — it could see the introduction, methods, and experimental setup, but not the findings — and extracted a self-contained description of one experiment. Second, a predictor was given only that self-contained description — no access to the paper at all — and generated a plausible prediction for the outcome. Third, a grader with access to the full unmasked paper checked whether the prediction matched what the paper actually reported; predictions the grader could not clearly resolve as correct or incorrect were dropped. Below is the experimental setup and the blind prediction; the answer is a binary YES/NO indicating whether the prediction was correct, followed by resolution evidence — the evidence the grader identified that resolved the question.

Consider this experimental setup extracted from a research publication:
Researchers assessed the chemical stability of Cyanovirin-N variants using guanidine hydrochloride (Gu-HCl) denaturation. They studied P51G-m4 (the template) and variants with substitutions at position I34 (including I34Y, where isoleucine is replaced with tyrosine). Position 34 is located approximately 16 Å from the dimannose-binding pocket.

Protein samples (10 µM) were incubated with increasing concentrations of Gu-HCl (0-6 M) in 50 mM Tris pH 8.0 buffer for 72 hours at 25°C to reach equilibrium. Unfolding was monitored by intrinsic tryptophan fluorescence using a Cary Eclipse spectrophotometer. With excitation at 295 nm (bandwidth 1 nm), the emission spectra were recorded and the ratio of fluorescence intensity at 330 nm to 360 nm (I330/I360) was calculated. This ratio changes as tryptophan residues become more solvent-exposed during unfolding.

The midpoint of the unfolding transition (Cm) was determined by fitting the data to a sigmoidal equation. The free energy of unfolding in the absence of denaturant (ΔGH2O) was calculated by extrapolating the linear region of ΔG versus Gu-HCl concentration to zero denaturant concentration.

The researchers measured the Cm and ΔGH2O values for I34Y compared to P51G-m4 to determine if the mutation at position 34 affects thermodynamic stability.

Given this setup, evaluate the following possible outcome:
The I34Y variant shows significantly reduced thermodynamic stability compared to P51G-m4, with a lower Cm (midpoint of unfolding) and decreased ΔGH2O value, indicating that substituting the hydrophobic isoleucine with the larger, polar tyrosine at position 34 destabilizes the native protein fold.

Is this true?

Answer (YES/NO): NO